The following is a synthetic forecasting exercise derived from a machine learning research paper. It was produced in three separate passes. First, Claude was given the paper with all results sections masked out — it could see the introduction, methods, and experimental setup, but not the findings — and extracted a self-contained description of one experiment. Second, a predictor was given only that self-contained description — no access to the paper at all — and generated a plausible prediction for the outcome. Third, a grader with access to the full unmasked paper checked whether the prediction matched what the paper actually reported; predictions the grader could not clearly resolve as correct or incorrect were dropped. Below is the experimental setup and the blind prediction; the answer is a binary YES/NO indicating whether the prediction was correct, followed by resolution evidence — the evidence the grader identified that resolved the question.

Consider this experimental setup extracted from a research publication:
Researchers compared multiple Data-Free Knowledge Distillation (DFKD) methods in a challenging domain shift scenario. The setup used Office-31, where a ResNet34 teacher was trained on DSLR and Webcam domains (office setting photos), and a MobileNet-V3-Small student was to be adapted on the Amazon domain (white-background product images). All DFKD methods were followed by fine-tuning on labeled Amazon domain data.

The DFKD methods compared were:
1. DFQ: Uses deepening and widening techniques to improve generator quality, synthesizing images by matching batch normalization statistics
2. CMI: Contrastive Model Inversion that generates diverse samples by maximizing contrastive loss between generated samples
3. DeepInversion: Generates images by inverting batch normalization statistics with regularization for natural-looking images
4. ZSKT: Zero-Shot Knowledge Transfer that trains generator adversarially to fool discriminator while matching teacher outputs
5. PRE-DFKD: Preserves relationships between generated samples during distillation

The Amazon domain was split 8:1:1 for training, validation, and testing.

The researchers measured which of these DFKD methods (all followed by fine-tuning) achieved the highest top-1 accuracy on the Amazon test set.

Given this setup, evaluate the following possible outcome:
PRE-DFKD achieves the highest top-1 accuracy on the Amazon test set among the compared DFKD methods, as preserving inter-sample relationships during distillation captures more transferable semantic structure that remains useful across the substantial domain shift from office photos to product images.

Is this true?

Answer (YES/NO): NO